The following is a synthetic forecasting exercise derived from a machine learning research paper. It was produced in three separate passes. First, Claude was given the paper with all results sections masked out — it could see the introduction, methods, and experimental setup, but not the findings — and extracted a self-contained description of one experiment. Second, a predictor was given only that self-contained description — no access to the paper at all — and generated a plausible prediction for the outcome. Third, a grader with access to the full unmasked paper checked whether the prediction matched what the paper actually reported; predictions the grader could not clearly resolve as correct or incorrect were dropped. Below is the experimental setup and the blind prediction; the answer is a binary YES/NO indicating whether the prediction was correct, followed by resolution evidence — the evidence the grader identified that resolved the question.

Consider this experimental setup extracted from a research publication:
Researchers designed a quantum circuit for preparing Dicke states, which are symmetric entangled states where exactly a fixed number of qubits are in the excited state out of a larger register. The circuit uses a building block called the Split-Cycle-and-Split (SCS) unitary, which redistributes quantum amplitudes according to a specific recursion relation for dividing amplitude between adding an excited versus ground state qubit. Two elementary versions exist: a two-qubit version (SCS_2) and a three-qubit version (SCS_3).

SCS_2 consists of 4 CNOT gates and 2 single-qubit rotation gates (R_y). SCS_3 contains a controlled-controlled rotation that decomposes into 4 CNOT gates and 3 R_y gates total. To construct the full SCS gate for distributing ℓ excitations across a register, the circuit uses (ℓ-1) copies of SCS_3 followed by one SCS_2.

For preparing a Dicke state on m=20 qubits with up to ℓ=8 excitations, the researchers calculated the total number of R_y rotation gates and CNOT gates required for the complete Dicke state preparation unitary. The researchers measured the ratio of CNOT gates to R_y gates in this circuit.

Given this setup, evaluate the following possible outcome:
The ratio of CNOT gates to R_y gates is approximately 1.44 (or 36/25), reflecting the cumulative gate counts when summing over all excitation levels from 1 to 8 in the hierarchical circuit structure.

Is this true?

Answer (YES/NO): NO